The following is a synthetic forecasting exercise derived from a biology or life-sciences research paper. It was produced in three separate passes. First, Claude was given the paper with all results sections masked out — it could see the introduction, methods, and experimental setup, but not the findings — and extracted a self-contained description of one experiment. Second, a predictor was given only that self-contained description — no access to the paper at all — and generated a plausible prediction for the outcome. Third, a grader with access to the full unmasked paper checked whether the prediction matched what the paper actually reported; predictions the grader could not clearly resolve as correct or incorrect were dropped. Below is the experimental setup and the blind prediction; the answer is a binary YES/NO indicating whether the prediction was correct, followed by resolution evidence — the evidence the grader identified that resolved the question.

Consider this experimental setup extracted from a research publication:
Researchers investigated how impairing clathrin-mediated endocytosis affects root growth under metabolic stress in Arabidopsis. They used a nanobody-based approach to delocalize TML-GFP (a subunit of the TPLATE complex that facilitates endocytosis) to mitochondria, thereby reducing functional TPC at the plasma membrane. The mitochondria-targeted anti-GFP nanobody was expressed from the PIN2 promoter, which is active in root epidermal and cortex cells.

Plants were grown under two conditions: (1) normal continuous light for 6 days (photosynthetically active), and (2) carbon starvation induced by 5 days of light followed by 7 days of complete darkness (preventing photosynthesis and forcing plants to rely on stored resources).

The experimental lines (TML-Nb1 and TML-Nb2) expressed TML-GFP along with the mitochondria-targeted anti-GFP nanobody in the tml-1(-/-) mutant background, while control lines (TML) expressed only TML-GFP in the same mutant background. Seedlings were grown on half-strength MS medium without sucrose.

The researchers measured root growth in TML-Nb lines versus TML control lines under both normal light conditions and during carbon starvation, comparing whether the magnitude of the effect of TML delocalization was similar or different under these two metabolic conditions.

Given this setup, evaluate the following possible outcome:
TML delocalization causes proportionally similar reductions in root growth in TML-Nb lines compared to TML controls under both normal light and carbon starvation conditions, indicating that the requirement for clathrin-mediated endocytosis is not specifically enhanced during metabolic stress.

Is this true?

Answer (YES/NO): NO